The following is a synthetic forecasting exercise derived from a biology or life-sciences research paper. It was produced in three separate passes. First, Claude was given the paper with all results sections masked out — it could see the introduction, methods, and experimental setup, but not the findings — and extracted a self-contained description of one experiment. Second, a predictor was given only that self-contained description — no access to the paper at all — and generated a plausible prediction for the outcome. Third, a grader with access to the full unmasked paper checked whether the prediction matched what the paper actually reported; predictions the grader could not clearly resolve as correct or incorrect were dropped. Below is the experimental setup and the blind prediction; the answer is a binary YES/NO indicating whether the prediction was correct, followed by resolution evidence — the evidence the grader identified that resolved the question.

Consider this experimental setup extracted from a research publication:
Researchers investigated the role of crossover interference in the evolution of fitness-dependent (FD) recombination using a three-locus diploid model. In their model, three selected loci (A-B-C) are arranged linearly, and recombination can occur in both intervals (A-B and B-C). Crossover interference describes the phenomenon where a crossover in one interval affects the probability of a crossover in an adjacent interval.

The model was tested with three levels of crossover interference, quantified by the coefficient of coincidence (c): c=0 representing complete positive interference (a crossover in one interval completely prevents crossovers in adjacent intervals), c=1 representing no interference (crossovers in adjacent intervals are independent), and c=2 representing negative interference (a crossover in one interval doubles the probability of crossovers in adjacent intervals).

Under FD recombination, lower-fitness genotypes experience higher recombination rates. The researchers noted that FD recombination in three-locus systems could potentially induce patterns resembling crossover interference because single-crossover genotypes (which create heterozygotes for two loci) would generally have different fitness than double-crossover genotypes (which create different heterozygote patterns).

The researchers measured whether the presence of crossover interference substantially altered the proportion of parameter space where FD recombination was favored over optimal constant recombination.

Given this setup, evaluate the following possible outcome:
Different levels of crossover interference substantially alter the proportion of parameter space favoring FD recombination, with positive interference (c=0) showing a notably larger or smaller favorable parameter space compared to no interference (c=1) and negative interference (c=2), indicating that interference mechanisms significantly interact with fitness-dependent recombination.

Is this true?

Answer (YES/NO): NO